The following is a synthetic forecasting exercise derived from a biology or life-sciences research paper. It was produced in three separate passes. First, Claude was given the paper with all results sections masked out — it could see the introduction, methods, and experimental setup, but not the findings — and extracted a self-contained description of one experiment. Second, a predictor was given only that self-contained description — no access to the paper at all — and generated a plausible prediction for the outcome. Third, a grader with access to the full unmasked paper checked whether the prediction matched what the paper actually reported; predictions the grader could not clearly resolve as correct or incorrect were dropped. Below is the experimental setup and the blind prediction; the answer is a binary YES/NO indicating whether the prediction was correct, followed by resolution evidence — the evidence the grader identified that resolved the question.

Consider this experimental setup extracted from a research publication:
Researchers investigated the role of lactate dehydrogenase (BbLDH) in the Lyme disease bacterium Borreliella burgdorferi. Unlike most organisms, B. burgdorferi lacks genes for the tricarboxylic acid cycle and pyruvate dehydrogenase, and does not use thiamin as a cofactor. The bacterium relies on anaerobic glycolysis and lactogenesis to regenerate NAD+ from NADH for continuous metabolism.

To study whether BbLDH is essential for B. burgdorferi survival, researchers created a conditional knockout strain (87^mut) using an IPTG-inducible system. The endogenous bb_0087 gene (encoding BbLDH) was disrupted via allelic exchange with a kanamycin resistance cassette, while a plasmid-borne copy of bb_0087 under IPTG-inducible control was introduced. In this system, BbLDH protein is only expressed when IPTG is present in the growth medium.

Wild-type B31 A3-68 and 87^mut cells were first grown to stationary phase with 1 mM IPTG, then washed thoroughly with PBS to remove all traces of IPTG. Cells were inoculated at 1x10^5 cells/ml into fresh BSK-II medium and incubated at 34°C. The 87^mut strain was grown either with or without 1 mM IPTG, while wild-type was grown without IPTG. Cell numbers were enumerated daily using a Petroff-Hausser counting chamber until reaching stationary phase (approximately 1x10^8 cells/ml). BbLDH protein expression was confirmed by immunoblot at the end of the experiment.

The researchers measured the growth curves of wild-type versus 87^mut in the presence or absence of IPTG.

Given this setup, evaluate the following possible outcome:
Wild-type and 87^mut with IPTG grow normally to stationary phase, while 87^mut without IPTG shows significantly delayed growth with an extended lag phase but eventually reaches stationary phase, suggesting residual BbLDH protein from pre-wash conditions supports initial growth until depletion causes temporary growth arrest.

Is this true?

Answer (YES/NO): NO